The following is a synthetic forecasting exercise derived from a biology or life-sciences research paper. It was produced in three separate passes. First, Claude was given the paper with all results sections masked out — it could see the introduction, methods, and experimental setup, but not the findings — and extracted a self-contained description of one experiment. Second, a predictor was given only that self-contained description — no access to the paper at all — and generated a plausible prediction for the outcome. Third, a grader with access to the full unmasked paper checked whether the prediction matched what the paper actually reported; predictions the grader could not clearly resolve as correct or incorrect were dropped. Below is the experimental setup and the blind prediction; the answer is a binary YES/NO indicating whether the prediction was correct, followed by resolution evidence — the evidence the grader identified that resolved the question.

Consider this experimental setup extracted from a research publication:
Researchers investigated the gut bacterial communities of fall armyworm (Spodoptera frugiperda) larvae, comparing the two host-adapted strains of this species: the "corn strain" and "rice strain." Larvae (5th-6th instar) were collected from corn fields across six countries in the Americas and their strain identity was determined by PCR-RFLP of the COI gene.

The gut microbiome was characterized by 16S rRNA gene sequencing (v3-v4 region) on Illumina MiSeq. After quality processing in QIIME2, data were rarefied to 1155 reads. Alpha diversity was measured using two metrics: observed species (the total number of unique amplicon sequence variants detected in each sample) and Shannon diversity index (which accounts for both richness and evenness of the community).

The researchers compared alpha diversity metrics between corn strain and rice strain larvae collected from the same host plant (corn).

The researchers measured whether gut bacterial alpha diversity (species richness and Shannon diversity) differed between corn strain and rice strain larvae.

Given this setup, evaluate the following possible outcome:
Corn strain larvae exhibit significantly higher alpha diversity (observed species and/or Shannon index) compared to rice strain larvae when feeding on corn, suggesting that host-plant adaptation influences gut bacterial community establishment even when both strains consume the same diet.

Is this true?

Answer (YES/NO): NO